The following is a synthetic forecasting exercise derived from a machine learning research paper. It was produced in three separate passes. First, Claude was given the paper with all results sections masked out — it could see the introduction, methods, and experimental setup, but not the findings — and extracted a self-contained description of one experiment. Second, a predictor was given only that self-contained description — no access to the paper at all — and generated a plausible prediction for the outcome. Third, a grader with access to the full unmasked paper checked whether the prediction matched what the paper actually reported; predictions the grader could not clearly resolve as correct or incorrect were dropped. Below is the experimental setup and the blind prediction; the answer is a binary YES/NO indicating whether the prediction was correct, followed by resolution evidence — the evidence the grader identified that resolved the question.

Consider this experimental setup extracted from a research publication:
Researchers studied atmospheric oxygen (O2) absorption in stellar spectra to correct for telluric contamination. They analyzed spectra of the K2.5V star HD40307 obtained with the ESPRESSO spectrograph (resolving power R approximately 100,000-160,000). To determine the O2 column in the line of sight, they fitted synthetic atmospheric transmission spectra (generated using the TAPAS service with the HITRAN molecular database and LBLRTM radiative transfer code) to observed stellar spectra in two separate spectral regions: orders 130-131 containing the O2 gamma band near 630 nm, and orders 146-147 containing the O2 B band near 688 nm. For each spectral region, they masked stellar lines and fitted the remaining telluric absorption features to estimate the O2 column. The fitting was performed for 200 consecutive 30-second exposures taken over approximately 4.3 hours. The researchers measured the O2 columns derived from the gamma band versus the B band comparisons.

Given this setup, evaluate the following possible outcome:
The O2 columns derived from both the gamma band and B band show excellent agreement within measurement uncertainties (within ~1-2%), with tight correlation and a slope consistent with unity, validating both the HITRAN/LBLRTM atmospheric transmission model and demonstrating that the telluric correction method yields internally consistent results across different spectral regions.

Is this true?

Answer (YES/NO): NO